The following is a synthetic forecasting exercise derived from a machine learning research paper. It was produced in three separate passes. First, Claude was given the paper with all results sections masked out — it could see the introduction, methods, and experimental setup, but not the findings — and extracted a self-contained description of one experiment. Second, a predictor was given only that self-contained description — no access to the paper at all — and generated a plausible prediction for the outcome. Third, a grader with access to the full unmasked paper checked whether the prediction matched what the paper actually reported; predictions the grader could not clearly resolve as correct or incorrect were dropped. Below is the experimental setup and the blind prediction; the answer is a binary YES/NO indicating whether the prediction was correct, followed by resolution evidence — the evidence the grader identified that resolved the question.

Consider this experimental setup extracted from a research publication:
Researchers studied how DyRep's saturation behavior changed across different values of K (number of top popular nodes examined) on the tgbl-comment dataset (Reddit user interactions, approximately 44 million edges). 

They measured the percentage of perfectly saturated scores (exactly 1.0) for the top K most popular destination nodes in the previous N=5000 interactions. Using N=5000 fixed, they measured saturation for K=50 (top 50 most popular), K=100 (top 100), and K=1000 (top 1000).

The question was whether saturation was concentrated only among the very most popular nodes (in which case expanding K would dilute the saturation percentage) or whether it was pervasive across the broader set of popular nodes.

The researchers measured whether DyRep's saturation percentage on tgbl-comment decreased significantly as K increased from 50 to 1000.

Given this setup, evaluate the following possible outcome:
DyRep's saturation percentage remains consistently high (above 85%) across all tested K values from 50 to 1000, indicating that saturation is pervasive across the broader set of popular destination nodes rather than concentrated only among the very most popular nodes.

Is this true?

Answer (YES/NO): YES